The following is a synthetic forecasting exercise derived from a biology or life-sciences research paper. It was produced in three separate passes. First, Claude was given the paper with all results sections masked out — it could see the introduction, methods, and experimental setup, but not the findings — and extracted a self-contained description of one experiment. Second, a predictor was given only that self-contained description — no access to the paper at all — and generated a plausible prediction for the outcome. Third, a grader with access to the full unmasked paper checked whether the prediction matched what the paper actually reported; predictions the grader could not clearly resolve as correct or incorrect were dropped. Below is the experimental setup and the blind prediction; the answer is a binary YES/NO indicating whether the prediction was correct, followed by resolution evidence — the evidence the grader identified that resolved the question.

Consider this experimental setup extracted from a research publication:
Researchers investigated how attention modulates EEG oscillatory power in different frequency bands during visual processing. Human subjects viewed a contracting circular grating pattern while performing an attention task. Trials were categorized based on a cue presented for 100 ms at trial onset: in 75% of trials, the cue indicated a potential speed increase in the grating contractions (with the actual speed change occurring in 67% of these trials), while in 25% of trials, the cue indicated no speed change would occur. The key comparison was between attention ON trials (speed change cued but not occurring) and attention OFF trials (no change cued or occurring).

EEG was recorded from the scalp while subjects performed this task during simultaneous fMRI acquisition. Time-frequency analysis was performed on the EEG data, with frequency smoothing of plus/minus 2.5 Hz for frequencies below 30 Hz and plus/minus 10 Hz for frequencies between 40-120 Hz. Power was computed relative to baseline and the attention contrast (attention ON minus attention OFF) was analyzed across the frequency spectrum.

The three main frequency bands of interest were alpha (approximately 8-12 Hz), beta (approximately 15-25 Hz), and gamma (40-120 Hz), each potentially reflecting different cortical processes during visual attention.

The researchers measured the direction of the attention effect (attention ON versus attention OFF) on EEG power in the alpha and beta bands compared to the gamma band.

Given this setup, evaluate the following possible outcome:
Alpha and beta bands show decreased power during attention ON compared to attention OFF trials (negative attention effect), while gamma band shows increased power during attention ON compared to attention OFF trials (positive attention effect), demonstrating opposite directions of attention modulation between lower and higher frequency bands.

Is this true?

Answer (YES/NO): YES